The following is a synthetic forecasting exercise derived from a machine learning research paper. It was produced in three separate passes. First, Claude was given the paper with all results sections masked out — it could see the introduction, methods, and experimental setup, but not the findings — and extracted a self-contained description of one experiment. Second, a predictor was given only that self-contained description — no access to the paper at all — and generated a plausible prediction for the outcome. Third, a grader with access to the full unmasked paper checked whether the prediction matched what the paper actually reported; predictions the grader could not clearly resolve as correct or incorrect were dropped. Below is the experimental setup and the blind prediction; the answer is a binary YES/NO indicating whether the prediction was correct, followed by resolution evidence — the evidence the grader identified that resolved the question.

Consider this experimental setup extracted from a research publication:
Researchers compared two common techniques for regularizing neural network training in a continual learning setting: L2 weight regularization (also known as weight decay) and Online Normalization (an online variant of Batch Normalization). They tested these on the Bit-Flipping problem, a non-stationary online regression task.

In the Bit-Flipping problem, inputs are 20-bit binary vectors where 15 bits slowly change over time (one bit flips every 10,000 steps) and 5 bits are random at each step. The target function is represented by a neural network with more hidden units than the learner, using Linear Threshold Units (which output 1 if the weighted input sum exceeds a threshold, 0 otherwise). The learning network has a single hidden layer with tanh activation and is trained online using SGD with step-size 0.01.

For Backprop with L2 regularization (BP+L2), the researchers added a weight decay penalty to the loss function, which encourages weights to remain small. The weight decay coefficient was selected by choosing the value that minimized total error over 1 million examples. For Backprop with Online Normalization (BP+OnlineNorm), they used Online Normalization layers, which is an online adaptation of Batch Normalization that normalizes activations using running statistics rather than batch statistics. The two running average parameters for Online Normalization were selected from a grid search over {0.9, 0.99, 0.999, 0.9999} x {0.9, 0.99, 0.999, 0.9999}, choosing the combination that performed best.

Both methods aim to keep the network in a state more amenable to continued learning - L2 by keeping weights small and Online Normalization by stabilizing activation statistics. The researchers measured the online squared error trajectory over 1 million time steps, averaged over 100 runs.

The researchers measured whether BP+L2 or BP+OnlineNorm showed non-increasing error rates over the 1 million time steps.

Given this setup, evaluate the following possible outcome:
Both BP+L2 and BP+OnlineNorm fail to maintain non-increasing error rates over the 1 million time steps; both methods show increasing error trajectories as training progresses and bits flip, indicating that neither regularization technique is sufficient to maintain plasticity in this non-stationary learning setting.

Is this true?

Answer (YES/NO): NO